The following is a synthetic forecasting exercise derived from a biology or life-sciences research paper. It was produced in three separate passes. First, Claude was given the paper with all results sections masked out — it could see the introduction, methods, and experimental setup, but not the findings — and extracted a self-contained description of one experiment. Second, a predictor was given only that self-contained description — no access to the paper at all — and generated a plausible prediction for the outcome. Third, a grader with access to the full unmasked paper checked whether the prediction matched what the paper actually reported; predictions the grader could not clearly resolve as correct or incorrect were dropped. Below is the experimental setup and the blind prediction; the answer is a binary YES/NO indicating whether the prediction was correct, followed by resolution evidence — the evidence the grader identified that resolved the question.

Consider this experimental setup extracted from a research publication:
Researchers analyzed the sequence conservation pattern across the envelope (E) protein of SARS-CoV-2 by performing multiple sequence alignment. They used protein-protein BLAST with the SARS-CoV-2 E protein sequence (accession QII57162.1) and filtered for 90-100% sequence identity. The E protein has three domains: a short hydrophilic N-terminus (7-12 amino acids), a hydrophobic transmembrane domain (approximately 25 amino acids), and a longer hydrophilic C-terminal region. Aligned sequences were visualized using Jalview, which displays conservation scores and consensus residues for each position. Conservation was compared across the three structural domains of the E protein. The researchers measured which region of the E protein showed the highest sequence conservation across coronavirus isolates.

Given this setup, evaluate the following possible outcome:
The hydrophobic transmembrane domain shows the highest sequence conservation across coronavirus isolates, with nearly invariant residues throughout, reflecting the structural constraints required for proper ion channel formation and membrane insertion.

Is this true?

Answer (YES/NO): NO